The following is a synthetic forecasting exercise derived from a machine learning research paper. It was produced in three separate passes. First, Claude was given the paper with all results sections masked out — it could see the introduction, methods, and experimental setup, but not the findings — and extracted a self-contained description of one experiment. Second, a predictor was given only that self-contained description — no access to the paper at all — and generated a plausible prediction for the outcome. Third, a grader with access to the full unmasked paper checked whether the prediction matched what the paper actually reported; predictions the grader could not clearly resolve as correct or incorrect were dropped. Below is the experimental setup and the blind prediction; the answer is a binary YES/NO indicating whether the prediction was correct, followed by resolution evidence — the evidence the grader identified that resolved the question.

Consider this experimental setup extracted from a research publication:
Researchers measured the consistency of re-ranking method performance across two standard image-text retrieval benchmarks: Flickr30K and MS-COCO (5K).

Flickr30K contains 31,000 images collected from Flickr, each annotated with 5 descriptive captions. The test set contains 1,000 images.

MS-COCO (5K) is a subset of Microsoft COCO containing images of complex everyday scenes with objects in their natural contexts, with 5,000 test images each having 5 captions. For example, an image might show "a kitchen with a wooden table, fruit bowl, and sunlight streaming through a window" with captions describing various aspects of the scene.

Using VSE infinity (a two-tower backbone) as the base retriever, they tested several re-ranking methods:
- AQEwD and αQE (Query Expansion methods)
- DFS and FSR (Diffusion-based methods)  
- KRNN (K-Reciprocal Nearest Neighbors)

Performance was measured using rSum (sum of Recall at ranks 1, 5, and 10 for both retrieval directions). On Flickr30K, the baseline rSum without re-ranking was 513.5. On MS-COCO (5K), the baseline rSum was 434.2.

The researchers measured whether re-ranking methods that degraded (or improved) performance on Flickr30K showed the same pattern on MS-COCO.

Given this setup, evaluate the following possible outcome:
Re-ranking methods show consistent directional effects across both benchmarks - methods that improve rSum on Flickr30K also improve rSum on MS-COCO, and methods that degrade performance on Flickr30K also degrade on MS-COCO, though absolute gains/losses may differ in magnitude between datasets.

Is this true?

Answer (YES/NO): YES